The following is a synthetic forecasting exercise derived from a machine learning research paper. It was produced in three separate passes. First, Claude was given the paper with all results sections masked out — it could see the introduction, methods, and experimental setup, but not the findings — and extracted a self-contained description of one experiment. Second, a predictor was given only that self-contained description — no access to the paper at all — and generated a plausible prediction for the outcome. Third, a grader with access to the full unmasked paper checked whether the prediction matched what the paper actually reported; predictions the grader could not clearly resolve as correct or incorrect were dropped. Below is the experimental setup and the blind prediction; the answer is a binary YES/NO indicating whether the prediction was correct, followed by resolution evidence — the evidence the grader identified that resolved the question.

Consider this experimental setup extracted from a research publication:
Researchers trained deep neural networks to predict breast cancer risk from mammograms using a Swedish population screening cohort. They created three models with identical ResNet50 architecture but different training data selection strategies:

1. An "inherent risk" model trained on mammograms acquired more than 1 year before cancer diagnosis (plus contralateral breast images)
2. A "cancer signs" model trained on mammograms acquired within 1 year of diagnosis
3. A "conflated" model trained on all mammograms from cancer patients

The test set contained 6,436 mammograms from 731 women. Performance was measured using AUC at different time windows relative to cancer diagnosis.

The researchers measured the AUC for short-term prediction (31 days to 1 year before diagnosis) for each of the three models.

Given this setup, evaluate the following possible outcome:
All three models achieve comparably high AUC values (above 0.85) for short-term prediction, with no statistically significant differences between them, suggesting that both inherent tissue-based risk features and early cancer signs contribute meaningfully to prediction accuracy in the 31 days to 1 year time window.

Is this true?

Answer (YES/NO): NO